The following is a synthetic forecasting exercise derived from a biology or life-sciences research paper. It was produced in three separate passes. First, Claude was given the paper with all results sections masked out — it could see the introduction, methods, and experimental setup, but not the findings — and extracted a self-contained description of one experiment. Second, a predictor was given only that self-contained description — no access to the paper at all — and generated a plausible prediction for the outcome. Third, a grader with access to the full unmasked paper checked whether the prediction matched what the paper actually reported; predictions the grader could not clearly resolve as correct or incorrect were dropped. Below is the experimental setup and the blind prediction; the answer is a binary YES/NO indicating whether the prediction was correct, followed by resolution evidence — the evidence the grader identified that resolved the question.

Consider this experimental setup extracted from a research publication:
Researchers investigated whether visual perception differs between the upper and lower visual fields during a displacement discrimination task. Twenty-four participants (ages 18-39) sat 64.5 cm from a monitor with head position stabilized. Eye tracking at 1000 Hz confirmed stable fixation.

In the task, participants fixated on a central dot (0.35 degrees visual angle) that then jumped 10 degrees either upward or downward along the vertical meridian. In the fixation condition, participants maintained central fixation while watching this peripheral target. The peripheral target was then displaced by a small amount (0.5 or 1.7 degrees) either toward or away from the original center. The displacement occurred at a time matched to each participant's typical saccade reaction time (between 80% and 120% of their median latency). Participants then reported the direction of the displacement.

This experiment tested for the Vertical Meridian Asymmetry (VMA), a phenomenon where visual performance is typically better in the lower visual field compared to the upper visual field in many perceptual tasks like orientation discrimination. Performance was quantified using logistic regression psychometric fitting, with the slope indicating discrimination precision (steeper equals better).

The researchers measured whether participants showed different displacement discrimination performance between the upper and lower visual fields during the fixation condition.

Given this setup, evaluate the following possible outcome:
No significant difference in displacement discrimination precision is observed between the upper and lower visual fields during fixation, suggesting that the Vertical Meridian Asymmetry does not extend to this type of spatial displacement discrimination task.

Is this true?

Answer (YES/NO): YES